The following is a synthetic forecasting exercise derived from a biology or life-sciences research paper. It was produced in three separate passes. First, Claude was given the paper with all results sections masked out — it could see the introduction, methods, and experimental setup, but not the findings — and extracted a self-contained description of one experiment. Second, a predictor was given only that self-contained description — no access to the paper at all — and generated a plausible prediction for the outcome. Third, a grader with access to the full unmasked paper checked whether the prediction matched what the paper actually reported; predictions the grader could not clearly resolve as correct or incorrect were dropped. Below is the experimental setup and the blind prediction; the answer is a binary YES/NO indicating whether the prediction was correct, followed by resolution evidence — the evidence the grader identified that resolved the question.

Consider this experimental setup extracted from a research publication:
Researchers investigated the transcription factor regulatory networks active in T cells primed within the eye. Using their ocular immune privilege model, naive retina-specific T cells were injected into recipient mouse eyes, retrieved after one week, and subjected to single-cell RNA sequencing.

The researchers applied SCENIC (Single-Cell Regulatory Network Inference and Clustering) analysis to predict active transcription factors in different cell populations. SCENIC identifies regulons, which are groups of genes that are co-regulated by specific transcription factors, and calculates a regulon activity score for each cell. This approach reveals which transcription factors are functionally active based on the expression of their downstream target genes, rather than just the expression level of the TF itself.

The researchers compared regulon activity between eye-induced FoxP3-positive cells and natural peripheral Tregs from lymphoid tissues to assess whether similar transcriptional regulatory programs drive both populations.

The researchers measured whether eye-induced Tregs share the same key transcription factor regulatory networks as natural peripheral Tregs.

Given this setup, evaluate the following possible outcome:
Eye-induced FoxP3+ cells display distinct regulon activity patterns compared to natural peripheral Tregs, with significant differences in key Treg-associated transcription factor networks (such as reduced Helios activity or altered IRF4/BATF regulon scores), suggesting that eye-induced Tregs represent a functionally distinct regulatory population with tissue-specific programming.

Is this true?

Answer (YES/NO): NO